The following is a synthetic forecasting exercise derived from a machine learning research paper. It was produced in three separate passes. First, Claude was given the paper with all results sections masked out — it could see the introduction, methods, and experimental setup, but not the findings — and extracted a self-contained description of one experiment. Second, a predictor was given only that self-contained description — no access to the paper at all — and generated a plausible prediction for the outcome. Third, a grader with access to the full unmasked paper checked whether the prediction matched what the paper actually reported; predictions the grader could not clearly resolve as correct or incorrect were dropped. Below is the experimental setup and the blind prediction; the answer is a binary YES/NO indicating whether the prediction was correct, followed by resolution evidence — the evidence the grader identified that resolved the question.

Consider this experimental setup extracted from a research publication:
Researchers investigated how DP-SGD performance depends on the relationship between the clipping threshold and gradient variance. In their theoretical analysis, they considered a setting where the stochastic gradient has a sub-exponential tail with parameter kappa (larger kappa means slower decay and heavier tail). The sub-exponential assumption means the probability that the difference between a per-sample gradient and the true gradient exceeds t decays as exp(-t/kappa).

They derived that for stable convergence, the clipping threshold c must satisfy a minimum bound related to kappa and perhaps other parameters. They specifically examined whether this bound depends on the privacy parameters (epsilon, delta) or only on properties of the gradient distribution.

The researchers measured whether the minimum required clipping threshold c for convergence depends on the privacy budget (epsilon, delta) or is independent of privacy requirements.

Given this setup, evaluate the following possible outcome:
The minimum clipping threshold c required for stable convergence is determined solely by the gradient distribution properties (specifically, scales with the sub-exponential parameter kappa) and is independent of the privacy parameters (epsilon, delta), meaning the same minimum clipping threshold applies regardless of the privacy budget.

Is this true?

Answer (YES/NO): NO